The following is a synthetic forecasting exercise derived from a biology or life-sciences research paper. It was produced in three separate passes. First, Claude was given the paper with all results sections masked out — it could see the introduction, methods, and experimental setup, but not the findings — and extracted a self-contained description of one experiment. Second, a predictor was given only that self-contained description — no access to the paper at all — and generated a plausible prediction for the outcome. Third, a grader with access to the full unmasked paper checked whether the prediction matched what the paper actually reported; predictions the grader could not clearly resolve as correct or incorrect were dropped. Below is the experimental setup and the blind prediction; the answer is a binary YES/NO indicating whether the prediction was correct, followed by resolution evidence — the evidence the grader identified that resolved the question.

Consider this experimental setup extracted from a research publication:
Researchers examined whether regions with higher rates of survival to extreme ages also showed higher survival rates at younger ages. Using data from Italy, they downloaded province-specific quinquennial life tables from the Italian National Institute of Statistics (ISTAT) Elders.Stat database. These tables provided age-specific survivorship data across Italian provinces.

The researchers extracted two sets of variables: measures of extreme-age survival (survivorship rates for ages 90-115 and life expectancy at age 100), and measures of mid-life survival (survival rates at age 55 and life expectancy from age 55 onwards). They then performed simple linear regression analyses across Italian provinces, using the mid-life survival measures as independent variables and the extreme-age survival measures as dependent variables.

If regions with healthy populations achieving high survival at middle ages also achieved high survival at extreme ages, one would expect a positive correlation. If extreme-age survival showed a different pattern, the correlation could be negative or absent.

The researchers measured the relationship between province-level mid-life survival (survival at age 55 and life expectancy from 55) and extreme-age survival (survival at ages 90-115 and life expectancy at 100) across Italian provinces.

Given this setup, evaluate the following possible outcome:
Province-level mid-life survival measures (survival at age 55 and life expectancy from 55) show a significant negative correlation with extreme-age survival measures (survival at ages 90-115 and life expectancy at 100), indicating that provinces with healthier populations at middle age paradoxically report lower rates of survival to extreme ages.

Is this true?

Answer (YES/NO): NO